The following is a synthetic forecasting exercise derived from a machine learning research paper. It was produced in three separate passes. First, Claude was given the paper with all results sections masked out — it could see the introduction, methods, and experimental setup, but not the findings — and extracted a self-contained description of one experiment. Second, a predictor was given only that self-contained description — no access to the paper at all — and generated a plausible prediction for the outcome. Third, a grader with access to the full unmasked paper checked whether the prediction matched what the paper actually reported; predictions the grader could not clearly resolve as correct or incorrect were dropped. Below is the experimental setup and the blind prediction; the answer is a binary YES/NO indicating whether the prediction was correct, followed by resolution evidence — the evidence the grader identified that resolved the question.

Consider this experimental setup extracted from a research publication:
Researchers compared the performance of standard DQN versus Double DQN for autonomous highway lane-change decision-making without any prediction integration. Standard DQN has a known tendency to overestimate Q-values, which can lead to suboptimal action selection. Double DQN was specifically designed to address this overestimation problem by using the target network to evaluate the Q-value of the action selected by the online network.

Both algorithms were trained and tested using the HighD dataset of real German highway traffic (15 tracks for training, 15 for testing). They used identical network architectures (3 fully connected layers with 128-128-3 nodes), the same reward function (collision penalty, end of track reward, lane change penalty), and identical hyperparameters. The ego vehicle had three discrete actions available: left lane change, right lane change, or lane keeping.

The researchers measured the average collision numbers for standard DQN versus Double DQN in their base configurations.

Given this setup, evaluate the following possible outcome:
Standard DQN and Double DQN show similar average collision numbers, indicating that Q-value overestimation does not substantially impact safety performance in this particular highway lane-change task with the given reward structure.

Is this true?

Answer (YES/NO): YES